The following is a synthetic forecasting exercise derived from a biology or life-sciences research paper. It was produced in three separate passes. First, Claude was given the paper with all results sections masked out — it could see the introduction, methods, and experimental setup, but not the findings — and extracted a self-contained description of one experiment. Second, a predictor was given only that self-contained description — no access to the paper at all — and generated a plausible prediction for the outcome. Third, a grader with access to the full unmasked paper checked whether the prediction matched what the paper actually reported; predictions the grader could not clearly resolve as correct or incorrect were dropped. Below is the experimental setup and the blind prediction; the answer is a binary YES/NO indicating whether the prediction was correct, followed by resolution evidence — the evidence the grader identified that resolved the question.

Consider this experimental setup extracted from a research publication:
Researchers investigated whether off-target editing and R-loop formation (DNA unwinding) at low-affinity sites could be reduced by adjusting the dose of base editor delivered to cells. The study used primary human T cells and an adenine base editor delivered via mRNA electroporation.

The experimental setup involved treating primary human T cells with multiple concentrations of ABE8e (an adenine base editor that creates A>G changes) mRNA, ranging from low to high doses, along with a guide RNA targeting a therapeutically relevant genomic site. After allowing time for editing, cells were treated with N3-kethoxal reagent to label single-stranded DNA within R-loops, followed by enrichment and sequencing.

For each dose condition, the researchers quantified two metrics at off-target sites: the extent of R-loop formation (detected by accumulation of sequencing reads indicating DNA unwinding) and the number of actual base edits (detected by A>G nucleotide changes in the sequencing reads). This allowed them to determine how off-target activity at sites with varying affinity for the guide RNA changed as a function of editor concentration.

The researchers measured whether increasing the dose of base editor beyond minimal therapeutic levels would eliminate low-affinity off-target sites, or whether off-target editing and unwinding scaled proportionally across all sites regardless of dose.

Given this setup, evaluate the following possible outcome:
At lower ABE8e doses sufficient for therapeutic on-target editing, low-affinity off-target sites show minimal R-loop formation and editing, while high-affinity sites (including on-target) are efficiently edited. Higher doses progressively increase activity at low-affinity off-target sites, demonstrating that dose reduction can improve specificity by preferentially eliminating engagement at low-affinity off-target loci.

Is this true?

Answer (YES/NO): YES